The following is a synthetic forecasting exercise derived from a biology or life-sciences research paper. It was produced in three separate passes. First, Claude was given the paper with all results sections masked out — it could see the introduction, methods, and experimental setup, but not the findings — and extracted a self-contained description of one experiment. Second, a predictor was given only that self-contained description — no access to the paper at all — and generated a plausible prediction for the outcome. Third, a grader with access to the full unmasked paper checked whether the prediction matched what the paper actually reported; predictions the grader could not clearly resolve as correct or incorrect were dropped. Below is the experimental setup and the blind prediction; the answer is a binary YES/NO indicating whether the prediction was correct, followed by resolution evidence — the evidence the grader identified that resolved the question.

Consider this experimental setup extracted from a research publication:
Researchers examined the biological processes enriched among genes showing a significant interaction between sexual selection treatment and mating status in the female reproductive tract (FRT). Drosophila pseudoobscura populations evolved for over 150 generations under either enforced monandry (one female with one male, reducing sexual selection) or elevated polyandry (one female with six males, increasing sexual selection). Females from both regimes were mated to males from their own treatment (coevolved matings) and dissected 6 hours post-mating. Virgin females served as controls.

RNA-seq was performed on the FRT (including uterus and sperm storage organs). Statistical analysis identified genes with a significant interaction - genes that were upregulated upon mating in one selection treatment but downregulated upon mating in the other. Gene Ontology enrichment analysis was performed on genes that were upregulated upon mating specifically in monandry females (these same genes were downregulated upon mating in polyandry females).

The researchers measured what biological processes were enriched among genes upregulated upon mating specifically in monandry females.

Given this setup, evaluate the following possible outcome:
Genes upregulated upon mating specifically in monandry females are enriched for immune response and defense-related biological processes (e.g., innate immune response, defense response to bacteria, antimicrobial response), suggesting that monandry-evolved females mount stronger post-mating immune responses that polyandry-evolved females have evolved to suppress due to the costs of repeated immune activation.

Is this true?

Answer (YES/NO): YES